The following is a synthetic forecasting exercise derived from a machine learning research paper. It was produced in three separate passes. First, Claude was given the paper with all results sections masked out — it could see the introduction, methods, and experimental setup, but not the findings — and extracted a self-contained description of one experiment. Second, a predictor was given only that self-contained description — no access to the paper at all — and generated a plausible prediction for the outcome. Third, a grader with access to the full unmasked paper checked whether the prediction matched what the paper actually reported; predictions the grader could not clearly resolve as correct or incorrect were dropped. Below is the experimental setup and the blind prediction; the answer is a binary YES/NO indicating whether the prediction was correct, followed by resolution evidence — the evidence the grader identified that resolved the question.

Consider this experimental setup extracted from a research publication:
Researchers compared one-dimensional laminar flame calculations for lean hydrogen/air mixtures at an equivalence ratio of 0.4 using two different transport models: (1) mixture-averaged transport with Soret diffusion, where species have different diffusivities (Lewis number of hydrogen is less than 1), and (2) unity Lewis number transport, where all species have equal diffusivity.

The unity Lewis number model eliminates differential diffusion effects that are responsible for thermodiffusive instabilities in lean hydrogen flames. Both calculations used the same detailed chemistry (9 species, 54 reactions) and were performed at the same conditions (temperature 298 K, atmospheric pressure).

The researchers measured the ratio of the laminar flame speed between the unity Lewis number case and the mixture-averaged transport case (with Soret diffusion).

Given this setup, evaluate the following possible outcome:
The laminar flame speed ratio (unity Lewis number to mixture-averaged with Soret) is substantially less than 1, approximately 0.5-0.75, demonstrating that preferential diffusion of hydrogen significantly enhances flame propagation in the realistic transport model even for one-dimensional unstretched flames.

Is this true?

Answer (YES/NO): NO